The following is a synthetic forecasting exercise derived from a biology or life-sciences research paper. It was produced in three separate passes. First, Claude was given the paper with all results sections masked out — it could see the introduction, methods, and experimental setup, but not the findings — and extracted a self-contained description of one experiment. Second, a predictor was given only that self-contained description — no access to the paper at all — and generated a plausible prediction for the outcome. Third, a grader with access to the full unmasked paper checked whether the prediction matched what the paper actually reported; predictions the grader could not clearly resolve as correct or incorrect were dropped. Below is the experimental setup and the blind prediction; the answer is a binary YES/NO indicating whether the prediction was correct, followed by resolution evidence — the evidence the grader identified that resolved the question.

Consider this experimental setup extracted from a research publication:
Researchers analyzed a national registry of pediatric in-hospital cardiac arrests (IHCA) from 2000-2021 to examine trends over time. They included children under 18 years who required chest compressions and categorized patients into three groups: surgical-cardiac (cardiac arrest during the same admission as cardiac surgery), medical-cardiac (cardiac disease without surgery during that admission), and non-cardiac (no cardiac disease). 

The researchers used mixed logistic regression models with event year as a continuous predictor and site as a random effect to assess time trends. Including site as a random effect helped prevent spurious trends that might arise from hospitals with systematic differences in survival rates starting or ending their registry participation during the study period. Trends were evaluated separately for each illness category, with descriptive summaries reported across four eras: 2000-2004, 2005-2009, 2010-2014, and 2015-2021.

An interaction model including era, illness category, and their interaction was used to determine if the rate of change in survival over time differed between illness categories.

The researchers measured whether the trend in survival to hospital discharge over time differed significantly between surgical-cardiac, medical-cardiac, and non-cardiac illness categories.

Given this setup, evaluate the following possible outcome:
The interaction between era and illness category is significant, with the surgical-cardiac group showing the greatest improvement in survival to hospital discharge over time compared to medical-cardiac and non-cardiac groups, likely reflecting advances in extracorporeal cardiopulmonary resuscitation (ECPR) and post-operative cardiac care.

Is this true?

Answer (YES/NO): YES